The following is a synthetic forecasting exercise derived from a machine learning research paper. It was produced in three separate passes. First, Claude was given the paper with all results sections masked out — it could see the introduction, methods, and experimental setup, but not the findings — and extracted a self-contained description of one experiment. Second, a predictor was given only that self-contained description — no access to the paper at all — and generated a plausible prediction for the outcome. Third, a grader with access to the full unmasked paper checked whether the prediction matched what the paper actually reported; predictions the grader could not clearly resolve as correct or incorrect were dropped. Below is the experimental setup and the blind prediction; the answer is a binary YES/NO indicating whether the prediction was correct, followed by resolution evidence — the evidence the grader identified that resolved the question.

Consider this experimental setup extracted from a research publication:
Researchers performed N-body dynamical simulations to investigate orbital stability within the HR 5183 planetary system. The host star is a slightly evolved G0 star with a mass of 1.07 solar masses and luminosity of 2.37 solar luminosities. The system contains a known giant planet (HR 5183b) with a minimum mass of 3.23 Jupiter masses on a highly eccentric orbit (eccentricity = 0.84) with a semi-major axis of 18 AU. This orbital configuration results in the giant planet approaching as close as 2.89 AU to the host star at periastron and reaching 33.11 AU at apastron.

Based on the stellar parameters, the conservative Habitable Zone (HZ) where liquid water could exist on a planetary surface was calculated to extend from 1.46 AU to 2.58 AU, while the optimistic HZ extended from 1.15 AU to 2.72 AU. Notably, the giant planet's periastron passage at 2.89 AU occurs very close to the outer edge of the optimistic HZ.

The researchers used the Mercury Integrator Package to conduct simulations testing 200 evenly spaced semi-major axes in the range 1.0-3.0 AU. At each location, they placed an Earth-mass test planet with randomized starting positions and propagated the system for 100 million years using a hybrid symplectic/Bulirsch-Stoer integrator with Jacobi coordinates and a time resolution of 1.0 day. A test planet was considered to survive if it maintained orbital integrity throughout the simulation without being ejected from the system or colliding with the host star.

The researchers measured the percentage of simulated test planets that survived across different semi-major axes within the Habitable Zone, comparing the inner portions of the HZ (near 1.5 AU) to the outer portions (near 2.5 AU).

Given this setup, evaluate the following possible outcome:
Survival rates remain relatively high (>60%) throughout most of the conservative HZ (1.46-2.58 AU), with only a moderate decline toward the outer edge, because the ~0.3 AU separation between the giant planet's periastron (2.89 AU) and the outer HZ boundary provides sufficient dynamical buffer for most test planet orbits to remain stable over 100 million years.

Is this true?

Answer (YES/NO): NO